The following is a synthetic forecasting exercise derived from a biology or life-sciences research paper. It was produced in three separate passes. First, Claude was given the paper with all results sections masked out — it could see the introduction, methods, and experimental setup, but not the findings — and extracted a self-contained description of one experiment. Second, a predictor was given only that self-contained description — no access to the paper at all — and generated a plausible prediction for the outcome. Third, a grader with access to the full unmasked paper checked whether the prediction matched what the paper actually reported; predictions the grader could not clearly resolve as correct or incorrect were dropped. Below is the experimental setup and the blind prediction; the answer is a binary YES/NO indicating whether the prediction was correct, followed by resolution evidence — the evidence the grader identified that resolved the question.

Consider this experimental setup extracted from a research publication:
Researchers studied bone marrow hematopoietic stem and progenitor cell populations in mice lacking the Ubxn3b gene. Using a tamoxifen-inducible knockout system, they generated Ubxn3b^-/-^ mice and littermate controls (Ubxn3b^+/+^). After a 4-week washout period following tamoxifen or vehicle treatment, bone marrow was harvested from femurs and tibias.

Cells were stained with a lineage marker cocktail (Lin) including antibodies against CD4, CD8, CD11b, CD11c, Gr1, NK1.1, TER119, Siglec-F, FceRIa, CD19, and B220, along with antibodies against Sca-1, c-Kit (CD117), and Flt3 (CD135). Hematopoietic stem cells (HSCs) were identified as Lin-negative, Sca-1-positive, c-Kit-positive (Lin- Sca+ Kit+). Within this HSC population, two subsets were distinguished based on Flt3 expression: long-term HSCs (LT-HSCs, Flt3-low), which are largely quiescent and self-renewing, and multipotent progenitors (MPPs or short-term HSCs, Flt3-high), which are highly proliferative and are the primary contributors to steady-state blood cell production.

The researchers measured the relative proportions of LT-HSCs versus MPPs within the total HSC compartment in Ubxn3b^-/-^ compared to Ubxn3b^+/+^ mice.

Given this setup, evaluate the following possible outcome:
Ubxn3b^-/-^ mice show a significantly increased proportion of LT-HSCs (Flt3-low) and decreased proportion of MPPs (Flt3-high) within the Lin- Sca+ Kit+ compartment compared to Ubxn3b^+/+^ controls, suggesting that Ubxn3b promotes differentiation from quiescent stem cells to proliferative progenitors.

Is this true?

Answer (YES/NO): NO